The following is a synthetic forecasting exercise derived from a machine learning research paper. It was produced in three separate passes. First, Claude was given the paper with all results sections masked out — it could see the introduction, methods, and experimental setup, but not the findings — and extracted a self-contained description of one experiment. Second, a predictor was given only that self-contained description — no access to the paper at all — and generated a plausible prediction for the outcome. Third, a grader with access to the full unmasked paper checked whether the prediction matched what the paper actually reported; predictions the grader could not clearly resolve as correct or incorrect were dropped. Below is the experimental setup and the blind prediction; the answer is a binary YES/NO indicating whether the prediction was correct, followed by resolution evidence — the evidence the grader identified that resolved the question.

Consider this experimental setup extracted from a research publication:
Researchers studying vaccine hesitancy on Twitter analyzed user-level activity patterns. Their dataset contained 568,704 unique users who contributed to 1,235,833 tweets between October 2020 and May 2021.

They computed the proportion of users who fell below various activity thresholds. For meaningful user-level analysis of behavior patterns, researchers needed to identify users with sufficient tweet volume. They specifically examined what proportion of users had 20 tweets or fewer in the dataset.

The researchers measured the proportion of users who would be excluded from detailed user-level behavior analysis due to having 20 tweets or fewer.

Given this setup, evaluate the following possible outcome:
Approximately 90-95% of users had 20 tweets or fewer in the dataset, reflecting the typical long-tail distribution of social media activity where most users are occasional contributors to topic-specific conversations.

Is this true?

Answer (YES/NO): NO